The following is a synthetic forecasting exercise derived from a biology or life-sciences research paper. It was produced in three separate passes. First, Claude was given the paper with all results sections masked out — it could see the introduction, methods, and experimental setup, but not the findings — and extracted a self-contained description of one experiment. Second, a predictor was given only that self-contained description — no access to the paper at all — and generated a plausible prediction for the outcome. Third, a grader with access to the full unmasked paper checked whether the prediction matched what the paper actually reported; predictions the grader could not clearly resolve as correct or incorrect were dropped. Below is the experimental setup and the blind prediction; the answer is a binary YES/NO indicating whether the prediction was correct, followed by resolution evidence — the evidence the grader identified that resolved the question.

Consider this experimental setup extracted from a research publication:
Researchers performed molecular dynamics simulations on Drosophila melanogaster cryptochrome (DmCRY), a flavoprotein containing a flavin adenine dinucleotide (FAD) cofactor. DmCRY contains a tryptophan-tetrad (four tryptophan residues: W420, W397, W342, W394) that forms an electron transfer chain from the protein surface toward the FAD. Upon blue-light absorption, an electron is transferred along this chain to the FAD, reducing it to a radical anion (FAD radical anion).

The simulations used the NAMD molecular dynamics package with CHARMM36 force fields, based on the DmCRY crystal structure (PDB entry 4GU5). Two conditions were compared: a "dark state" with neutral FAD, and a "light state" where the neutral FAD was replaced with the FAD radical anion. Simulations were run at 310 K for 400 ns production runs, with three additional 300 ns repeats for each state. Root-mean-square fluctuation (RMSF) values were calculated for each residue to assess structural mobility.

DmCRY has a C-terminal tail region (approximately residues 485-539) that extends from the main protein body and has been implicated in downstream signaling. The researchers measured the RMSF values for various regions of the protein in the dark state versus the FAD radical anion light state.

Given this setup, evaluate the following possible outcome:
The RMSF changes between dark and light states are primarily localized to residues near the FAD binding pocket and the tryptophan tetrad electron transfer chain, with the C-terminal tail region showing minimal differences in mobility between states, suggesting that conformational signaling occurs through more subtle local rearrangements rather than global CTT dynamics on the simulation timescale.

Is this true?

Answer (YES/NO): YES